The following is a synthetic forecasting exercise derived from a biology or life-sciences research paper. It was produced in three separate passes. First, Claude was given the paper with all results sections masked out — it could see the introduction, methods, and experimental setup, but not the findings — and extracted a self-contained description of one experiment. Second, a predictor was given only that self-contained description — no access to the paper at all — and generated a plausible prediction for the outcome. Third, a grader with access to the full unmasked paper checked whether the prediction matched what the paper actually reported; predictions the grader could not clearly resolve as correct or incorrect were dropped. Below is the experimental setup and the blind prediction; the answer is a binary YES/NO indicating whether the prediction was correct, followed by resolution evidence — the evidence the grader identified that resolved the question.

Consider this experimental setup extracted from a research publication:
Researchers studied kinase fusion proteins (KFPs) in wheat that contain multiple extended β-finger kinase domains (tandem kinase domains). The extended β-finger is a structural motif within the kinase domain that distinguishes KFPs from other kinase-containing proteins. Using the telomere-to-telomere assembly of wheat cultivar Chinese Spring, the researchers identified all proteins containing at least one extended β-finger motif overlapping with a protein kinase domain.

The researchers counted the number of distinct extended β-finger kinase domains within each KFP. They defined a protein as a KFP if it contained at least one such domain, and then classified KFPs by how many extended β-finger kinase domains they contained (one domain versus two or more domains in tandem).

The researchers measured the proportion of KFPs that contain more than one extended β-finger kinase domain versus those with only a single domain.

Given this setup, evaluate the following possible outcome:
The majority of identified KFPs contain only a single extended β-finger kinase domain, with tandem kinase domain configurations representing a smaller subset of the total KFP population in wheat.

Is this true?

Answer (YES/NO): YES